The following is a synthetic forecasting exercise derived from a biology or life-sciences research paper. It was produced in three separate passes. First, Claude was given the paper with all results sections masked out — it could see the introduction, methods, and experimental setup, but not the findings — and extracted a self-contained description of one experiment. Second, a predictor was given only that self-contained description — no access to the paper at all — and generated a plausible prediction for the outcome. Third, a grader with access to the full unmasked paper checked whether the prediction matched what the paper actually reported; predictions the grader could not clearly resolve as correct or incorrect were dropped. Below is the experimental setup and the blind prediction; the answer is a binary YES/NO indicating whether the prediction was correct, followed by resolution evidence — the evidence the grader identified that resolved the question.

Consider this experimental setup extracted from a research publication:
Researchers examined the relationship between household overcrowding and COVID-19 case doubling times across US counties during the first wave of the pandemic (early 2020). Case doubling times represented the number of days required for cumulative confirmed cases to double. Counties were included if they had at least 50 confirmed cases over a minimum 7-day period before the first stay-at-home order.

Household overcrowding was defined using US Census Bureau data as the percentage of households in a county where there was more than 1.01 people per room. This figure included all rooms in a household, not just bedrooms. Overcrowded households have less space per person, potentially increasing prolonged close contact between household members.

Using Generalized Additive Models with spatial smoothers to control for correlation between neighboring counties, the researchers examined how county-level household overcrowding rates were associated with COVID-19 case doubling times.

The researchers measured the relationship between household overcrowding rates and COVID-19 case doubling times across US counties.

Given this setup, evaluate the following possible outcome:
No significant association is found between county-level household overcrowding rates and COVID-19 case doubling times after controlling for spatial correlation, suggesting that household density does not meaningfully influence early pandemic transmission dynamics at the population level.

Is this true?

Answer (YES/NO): NO